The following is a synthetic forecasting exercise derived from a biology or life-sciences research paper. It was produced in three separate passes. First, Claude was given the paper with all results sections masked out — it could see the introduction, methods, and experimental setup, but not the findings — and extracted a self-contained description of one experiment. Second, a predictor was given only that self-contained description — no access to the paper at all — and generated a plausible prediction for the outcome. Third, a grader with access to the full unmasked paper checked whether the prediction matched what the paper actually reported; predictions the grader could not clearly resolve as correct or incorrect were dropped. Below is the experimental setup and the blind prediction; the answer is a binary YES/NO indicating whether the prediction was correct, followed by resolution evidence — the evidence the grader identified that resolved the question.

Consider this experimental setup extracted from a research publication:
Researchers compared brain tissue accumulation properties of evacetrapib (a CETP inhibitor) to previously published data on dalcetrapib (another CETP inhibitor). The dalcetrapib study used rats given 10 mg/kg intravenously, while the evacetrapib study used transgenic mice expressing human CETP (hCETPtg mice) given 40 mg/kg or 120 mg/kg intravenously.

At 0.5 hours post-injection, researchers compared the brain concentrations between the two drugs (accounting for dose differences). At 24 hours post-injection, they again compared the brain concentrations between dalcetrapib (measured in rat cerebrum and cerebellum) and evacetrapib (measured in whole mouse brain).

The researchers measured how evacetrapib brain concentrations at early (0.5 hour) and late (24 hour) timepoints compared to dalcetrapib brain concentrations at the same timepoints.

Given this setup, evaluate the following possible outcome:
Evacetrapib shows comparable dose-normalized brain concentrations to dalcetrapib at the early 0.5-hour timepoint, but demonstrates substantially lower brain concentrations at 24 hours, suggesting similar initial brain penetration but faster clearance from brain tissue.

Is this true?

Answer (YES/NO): NO